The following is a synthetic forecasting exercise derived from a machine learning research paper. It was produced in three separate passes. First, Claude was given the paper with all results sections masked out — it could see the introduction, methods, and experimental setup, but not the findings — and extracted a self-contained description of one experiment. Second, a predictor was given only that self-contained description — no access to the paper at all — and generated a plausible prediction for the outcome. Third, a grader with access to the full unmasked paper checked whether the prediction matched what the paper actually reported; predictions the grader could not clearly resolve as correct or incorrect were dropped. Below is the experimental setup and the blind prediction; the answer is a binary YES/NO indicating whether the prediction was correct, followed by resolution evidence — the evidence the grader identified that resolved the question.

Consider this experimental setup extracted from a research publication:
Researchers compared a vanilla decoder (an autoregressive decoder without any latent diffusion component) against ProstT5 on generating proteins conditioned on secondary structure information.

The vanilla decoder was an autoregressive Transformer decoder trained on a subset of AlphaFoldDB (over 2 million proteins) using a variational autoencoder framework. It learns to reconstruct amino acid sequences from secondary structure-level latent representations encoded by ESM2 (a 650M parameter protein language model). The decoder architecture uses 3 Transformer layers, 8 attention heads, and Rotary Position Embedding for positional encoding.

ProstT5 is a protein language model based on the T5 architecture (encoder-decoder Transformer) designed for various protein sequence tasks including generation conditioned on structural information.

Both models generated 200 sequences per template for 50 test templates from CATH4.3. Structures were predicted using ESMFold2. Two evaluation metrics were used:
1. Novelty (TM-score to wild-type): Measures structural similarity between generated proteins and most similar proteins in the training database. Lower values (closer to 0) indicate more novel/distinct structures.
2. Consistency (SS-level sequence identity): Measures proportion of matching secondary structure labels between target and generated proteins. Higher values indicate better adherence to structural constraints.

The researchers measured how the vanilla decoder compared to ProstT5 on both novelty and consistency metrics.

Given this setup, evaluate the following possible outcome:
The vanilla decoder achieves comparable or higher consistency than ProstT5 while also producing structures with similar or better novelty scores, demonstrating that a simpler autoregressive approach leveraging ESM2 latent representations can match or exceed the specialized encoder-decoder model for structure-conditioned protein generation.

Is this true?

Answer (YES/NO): NO